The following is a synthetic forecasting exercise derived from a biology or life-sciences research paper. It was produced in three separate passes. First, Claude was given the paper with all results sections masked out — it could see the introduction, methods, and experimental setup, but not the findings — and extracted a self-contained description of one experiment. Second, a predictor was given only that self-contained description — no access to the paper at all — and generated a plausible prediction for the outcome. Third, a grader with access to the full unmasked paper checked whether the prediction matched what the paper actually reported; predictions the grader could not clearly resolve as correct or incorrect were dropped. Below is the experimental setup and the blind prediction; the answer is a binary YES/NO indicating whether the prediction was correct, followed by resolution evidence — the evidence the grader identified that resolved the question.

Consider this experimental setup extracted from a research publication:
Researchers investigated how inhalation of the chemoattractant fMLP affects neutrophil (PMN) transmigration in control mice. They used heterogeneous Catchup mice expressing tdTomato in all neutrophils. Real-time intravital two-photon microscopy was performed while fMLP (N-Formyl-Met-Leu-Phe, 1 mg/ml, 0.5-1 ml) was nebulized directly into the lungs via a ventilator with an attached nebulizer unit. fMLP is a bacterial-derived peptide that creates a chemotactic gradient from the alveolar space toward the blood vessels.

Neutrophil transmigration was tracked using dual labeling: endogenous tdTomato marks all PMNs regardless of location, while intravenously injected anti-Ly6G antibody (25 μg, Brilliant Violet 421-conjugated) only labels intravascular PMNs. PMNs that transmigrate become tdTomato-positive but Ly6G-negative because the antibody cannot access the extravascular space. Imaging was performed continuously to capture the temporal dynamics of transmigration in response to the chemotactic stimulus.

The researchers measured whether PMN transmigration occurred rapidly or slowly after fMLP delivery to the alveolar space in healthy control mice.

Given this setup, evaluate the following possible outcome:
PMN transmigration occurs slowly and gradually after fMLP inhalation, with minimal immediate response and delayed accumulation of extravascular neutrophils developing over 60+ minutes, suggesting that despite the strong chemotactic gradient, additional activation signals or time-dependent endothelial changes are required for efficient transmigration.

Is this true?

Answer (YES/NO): NO